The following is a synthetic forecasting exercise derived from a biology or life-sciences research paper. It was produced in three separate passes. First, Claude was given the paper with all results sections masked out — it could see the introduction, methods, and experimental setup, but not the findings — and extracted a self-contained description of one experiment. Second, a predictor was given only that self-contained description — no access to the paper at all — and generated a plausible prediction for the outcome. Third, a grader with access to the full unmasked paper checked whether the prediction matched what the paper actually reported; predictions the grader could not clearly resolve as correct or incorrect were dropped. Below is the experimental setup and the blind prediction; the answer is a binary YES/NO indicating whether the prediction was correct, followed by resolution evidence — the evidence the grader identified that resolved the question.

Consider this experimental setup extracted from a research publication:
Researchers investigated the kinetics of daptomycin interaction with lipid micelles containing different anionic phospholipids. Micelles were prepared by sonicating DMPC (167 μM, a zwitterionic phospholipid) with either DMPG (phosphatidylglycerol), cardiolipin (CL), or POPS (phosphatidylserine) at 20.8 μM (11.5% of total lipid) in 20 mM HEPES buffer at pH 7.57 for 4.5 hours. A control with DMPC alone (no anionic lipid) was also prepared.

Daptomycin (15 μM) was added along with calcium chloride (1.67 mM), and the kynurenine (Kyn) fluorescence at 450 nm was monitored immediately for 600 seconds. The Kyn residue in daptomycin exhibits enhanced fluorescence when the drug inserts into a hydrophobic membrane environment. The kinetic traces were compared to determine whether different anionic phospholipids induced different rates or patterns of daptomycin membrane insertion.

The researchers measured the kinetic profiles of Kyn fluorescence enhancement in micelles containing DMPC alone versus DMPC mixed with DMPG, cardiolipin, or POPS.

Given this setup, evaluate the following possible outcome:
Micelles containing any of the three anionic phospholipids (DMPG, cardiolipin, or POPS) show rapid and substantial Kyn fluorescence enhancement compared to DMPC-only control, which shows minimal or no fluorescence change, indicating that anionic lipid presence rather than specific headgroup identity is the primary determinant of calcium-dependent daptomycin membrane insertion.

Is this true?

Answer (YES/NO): NO